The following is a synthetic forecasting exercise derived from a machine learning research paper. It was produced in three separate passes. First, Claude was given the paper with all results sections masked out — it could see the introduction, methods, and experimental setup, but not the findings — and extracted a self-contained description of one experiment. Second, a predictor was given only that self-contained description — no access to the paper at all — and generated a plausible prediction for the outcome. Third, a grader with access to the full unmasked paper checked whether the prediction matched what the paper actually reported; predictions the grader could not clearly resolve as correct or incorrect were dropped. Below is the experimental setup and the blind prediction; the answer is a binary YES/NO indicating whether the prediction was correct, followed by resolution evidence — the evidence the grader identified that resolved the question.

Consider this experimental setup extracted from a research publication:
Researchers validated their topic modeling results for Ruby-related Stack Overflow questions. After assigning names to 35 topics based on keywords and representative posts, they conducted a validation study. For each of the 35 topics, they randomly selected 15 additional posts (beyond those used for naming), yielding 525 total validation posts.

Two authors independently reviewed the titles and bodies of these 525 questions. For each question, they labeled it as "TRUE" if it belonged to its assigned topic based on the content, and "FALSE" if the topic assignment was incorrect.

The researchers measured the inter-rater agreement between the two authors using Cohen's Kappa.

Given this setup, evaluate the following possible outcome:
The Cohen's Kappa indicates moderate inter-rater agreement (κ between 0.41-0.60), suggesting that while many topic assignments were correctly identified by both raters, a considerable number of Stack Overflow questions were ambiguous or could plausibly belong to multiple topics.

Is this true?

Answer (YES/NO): NO